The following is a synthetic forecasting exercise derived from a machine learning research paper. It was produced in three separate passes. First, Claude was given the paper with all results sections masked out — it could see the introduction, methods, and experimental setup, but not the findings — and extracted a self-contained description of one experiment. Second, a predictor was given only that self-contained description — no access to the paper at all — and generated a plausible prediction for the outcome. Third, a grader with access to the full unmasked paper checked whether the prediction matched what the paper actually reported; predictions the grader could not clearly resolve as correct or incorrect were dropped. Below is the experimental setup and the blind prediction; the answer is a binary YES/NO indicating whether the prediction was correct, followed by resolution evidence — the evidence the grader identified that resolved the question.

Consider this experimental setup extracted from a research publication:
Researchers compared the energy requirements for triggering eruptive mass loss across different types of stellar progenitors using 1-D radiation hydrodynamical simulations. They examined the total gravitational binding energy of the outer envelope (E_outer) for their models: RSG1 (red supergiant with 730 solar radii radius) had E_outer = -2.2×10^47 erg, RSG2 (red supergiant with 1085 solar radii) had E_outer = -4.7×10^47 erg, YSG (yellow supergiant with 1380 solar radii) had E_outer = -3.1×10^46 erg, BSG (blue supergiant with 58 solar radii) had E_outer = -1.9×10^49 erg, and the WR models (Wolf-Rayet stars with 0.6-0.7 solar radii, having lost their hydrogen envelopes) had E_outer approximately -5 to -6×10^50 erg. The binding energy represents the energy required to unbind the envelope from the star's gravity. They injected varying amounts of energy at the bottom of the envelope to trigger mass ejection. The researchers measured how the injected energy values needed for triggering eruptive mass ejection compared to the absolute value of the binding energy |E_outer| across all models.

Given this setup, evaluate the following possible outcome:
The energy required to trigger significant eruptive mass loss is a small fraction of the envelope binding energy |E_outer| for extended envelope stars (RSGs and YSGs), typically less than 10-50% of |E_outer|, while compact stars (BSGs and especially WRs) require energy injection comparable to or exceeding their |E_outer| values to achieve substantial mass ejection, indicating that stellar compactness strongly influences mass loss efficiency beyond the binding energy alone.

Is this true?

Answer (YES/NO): NO